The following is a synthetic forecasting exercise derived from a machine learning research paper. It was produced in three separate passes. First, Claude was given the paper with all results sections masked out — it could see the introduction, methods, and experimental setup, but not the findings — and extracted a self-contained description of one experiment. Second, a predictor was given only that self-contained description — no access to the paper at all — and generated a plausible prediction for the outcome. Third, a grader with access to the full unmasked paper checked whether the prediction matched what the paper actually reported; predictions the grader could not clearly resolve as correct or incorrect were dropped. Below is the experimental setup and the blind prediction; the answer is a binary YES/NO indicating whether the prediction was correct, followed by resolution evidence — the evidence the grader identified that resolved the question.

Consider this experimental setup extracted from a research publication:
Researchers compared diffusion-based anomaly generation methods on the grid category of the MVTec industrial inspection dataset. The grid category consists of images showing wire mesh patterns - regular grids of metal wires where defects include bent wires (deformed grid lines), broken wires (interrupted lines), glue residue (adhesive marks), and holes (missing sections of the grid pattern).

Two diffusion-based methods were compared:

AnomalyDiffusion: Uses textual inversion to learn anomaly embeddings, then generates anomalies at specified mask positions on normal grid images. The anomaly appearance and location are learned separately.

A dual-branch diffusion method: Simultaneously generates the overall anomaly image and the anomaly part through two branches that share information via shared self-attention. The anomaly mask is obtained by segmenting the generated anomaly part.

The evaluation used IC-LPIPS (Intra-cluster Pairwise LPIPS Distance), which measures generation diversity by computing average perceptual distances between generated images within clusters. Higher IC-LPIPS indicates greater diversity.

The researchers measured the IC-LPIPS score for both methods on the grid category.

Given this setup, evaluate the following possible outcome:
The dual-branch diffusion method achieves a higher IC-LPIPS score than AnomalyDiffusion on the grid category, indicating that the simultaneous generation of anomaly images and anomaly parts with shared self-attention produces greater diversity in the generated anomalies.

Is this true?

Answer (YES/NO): NO